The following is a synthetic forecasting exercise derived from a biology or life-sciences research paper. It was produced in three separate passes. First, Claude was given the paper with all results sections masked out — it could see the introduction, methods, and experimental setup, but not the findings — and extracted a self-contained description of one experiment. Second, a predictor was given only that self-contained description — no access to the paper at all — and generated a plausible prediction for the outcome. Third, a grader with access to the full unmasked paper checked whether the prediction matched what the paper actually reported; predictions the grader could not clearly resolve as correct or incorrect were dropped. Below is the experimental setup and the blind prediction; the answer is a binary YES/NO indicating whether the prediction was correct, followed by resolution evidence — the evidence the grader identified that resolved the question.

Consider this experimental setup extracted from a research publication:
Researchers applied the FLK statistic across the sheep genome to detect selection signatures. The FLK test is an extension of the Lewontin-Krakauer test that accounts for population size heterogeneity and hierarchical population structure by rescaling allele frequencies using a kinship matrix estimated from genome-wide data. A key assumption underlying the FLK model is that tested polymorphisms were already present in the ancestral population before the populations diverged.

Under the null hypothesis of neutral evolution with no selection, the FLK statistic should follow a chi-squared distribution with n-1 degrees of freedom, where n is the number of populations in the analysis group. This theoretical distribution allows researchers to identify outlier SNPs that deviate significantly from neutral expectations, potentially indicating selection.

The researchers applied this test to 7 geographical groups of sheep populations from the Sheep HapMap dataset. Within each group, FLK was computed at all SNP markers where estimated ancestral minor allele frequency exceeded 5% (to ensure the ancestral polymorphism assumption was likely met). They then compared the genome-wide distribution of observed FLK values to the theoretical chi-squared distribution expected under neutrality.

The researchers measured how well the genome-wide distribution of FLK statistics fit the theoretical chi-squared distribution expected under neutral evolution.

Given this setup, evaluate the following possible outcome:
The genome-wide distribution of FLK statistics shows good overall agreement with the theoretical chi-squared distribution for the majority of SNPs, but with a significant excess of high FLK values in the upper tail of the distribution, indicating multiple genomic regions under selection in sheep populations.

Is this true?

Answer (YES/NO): YES